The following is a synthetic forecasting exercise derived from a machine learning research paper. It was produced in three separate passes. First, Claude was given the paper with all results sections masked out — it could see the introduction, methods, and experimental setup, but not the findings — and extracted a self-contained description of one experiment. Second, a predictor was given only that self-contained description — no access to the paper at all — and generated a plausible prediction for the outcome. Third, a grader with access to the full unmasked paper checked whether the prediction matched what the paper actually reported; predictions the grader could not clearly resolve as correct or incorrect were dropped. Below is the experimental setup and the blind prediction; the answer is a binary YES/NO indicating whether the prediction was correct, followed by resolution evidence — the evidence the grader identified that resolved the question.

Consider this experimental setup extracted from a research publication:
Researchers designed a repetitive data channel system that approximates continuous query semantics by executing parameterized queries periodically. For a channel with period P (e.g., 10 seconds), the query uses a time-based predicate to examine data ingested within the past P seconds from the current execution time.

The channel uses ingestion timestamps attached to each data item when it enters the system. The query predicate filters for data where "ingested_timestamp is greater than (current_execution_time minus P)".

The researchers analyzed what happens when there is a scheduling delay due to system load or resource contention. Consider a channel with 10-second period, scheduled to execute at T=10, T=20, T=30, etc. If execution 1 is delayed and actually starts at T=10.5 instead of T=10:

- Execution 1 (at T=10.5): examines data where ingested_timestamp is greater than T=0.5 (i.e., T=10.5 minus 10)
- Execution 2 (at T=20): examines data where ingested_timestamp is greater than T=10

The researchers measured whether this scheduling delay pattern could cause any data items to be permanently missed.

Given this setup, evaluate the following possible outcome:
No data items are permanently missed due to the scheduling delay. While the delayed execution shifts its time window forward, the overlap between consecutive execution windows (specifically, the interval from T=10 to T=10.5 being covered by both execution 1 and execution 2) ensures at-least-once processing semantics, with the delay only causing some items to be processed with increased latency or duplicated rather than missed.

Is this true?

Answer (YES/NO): NO